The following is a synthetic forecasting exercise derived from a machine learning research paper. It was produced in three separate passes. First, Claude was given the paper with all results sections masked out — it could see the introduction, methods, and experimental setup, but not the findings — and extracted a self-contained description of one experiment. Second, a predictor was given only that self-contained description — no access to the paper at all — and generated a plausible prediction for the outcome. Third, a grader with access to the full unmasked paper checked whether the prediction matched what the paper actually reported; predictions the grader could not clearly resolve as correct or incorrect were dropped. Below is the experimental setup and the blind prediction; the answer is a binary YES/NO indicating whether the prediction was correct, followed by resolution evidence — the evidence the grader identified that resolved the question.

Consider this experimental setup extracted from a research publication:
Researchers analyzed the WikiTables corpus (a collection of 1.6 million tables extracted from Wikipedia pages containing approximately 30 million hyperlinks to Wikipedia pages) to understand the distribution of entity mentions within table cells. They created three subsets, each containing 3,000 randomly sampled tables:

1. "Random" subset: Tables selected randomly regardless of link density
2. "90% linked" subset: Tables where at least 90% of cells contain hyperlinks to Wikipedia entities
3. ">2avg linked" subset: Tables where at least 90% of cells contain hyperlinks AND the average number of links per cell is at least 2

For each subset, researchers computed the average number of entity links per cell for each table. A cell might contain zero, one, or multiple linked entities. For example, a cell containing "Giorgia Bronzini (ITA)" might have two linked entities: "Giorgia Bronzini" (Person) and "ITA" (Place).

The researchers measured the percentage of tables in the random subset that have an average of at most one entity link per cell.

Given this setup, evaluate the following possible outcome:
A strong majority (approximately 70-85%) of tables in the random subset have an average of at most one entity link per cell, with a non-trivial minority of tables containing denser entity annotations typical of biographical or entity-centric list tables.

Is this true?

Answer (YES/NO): YES